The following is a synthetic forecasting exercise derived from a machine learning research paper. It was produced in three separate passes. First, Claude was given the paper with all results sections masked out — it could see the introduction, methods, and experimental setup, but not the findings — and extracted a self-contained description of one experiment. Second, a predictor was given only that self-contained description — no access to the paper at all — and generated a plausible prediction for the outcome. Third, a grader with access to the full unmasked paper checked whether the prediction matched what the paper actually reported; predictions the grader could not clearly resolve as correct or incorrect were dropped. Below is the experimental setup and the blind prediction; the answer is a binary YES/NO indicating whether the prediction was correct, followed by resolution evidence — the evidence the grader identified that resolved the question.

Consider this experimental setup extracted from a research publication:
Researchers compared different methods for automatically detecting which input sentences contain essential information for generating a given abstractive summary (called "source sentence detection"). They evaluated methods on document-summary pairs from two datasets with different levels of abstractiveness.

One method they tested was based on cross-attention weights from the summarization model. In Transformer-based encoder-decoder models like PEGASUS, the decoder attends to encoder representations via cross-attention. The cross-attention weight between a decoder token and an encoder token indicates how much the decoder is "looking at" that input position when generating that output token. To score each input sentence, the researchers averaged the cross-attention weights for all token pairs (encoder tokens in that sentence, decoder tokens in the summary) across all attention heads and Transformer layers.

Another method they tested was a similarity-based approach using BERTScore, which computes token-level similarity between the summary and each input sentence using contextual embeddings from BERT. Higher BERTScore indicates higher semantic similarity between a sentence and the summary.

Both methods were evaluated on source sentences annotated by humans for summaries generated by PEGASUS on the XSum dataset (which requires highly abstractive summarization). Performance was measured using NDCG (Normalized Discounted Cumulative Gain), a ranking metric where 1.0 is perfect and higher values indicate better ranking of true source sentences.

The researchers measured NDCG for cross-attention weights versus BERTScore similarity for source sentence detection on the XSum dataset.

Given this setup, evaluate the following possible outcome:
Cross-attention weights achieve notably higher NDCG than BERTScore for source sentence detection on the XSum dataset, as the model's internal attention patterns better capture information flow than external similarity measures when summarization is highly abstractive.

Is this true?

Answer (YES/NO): NO